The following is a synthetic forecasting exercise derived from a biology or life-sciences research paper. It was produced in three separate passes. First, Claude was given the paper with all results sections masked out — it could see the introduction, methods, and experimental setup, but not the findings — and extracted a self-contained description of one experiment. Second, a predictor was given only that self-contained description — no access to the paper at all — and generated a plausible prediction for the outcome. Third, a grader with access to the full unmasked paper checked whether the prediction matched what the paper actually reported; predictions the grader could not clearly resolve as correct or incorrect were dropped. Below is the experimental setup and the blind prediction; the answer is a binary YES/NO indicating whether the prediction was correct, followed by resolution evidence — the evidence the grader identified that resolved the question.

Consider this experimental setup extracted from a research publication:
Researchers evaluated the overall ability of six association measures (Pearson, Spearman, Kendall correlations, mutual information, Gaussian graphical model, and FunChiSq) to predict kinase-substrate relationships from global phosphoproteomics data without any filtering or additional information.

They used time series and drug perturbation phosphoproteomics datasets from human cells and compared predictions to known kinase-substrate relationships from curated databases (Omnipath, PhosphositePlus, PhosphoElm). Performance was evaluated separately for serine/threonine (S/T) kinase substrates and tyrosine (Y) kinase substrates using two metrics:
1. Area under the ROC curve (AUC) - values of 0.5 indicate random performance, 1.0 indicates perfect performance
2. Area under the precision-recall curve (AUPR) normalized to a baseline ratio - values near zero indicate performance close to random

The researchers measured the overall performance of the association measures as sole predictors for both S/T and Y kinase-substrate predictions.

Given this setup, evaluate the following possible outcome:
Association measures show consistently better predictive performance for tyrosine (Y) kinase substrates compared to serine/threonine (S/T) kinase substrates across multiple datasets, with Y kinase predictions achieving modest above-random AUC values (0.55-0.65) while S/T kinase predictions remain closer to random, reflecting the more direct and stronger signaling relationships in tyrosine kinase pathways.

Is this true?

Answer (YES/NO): NO